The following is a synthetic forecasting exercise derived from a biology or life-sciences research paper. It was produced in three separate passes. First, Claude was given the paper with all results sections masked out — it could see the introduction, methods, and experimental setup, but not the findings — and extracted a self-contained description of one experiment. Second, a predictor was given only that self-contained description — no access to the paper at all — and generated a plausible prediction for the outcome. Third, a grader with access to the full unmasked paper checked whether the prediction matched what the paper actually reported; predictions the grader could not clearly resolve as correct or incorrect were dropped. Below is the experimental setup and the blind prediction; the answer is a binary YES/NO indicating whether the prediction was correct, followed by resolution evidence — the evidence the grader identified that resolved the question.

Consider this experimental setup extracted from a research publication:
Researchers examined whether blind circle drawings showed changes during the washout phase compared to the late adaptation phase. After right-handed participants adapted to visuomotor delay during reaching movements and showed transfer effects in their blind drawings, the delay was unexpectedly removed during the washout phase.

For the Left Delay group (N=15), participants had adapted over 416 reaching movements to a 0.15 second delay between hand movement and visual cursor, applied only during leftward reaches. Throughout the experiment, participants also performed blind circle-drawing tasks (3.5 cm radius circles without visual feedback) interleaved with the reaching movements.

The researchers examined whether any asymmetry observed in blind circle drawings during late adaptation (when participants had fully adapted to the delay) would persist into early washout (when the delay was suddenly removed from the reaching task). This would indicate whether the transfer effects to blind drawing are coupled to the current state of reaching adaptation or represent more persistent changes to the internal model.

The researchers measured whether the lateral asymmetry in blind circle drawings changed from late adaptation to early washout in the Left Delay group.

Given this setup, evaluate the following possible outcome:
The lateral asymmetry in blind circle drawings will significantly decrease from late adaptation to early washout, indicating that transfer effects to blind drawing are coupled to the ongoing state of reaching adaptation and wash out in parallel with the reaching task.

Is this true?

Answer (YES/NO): NO